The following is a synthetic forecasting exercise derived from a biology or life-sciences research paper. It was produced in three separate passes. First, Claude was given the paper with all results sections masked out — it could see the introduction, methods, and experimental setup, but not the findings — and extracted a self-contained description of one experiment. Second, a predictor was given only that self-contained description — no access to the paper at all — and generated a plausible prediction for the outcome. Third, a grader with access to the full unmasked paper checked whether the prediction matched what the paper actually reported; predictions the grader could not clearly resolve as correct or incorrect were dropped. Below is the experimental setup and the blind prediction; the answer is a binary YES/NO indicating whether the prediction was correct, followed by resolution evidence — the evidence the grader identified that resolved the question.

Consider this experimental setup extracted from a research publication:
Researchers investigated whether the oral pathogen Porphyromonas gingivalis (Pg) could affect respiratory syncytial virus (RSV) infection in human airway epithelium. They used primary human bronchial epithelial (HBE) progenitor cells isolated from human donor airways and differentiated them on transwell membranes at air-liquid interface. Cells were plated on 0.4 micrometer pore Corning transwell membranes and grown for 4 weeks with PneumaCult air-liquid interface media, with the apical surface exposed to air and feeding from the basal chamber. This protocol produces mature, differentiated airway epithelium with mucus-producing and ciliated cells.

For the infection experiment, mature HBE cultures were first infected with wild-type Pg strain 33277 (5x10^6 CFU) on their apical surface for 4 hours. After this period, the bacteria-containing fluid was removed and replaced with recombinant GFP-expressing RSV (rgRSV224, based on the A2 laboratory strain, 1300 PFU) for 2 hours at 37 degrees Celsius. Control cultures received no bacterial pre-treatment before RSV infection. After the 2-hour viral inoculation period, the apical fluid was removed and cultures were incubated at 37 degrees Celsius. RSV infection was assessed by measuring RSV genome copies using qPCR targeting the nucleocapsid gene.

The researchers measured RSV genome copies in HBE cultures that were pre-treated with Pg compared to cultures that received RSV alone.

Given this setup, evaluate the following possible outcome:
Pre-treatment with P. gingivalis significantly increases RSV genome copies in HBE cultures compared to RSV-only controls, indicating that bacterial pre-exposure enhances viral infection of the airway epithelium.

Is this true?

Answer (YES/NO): NO